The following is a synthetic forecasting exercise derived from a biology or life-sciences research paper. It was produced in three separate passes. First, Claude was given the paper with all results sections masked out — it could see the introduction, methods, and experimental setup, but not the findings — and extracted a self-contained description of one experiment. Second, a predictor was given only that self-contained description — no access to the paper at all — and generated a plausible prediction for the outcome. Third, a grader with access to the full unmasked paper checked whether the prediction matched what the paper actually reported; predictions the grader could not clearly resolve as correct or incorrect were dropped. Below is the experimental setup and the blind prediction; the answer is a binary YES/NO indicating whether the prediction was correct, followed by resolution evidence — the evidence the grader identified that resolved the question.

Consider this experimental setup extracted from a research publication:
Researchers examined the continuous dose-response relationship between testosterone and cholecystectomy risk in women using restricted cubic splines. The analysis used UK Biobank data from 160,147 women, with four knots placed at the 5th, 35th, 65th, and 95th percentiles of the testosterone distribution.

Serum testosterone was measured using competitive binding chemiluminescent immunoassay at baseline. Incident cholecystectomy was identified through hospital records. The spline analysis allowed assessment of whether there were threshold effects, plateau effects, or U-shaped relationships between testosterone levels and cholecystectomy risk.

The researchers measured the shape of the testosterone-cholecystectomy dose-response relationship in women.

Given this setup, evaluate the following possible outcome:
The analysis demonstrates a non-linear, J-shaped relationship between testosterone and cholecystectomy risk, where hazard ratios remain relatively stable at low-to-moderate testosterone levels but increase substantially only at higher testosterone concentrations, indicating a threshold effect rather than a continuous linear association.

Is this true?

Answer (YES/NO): NO